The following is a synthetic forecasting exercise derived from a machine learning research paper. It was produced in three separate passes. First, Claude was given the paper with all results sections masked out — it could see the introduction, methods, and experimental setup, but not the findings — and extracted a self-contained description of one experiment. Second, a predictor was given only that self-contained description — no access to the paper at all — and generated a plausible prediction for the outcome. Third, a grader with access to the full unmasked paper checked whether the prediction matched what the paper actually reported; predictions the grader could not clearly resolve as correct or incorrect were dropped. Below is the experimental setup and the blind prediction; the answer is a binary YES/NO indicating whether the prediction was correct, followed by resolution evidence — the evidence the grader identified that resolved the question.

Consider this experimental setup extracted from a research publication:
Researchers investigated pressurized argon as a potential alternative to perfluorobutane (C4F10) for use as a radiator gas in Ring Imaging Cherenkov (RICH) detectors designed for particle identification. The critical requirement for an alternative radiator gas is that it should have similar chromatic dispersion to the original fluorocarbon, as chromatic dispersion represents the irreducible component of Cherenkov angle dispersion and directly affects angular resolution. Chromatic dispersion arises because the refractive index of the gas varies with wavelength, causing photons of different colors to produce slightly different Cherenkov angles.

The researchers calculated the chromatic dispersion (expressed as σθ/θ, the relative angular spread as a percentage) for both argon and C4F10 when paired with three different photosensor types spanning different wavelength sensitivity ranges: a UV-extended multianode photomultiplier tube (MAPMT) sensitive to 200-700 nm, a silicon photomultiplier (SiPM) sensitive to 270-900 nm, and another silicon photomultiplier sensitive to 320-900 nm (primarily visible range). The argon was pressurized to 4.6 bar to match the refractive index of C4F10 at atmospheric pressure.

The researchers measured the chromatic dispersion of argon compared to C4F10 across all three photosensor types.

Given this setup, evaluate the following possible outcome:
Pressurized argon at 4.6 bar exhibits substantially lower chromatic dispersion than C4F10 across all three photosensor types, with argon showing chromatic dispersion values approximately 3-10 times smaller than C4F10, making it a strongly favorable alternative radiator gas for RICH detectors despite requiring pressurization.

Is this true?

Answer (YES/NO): NO